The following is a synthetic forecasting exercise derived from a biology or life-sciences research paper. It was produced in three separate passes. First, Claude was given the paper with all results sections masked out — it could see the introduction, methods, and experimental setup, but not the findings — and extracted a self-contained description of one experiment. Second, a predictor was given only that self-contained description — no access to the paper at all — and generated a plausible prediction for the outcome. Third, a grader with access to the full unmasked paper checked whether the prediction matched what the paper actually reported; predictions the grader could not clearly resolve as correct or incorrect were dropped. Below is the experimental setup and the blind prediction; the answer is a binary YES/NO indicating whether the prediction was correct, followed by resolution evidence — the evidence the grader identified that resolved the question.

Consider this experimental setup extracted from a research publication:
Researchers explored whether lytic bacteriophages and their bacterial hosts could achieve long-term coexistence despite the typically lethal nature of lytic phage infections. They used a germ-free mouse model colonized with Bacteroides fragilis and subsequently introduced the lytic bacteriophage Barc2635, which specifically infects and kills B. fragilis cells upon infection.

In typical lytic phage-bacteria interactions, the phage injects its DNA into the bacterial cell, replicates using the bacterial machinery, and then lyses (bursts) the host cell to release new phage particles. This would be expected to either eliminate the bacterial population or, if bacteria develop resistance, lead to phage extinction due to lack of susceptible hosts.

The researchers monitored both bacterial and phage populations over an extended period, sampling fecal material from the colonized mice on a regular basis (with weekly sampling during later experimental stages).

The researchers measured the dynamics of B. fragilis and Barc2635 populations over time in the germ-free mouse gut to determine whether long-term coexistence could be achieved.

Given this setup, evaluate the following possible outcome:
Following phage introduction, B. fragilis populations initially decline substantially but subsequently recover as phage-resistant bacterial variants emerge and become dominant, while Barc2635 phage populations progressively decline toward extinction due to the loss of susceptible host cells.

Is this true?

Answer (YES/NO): NO